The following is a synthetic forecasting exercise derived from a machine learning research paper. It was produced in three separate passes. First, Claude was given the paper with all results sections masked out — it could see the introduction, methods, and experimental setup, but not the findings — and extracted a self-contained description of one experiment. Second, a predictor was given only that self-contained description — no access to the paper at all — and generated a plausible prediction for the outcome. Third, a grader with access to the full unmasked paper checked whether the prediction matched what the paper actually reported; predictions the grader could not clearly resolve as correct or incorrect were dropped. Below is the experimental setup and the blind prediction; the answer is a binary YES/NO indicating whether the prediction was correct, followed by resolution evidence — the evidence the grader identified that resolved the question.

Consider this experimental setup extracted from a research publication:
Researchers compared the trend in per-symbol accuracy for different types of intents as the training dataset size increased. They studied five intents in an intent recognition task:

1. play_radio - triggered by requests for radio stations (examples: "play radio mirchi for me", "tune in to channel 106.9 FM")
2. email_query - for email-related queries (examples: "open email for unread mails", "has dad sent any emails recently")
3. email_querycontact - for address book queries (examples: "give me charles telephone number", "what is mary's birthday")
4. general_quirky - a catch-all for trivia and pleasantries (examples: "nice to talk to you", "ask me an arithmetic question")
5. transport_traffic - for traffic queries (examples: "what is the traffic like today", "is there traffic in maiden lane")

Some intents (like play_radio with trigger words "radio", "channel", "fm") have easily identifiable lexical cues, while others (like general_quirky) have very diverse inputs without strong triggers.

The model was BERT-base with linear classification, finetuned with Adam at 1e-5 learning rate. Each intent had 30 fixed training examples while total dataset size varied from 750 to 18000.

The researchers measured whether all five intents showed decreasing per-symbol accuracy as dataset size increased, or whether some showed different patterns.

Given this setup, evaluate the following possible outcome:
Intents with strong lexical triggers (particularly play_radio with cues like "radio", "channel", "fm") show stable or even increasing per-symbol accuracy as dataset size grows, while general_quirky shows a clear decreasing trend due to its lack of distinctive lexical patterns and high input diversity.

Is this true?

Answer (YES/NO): NO